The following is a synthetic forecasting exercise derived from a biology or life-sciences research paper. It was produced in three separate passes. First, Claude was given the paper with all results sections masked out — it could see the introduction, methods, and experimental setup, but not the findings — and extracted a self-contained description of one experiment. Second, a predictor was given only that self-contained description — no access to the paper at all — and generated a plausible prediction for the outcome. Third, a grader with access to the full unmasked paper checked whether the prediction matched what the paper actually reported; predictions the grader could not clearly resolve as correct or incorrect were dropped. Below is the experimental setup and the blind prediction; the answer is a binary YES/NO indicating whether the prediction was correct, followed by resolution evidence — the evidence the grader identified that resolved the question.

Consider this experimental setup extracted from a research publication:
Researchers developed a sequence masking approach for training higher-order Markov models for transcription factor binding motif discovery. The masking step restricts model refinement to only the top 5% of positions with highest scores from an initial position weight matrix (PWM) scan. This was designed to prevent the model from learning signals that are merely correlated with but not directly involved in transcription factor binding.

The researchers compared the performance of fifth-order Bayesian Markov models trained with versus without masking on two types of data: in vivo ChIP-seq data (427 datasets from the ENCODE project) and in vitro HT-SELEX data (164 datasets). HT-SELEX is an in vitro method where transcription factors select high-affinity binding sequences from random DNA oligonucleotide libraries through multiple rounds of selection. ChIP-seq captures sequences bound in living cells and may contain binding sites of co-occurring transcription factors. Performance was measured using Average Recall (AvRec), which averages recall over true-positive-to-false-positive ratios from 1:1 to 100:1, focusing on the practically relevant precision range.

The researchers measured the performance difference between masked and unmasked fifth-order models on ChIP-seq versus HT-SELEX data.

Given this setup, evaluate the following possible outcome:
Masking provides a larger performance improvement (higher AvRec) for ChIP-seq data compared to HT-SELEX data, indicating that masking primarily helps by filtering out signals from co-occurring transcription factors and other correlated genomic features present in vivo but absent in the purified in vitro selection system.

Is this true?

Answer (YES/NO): NO